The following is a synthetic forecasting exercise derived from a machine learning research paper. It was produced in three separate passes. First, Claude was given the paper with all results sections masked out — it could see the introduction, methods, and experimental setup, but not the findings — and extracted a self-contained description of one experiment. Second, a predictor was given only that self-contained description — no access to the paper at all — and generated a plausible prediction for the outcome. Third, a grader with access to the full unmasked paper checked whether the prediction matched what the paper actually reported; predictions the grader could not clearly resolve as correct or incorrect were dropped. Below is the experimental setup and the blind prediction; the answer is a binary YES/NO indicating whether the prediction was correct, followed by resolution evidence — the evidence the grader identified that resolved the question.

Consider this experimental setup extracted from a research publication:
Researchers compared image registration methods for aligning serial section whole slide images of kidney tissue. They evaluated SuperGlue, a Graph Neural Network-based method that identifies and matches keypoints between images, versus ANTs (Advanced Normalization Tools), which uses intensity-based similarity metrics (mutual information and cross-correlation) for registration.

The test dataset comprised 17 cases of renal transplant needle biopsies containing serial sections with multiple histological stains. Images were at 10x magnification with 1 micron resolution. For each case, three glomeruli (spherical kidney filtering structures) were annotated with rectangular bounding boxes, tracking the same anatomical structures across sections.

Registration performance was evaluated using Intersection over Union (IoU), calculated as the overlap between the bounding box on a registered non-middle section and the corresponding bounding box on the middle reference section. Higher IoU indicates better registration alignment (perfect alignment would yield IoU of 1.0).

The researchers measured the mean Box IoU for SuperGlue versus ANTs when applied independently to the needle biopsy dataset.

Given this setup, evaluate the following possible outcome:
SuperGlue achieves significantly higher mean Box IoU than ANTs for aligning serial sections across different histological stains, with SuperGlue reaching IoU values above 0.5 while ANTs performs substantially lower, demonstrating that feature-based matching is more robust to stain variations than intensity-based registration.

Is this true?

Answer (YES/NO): NO